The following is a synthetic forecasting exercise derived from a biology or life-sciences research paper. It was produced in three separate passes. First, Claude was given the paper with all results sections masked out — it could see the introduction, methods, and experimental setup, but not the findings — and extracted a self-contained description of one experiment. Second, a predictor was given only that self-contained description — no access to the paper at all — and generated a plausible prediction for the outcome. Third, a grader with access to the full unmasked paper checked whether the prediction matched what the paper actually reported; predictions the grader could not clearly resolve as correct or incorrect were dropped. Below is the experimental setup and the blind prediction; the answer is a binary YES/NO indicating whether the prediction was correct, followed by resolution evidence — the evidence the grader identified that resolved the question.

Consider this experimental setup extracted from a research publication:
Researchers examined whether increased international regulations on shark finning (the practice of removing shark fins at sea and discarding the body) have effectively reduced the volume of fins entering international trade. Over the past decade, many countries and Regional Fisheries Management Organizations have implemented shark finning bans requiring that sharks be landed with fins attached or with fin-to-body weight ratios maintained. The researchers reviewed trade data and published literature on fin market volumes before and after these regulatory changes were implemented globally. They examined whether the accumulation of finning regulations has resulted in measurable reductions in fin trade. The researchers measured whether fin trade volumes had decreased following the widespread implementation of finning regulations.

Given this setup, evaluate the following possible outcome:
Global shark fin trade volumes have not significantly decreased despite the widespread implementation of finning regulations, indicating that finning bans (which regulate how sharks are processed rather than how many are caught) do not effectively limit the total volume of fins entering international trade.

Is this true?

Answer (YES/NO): YES